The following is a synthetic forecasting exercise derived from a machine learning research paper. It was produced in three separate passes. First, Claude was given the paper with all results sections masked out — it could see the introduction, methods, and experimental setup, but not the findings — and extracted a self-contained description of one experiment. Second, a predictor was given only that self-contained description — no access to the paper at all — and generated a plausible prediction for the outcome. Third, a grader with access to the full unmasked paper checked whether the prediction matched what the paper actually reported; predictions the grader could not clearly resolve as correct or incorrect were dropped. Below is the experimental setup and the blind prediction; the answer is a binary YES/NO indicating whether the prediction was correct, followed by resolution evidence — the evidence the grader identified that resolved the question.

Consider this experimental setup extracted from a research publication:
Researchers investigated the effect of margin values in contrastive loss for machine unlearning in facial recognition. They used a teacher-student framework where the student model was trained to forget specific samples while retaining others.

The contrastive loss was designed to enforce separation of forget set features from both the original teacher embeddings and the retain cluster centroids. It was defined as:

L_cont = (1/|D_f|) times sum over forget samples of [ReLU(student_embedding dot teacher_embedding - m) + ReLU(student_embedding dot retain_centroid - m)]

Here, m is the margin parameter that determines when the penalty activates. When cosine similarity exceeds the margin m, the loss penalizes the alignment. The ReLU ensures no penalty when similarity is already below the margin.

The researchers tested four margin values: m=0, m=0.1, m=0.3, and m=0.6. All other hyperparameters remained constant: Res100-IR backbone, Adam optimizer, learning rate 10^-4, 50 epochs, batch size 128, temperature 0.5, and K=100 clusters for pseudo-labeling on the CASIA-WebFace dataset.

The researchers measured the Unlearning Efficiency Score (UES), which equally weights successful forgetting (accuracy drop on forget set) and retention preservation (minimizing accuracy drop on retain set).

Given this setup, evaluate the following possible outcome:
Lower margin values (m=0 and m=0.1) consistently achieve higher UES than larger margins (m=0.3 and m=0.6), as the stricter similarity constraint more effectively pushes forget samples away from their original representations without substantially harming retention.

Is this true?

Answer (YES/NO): NO